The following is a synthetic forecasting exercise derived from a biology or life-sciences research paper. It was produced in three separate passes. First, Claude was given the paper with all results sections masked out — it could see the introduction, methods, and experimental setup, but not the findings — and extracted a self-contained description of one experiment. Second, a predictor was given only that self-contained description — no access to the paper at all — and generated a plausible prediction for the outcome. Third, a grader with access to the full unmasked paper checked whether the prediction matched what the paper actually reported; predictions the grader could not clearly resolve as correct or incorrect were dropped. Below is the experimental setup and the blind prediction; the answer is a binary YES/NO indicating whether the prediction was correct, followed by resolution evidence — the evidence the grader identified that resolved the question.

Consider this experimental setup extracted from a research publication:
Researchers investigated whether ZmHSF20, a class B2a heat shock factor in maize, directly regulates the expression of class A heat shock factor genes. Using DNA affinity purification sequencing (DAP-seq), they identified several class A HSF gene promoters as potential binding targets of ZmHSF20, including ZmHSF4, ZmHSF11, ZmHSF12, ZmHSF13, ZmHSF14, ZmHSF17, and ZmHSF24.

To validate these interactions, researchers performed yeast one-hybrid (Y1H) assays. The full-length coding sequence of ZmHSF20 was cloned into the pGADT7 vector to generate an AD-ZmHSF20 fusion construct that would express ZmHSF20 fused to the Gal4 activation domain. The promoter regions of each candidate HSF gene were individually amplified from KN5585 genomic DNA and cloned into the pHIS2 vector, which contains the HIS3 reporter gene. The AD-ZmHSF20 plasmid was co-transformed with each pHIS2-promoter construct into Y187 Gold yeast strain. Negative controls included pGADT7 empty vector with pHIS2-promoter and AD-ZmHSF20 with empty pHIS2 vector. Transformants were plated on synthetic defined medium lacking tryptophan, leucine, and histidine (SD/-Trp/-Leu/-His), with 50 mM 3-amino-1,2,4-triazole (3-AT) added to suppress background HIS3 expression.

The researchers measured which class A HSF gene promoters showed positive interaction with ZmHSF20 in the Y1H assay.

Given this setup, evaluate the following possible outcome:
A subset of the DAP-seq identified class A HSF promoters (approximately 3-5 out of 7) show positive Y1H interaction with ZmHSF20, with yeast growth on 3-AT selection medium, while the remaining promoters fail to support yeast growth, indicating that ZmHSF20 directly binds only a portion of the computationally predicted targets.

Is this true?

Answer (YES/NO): NO